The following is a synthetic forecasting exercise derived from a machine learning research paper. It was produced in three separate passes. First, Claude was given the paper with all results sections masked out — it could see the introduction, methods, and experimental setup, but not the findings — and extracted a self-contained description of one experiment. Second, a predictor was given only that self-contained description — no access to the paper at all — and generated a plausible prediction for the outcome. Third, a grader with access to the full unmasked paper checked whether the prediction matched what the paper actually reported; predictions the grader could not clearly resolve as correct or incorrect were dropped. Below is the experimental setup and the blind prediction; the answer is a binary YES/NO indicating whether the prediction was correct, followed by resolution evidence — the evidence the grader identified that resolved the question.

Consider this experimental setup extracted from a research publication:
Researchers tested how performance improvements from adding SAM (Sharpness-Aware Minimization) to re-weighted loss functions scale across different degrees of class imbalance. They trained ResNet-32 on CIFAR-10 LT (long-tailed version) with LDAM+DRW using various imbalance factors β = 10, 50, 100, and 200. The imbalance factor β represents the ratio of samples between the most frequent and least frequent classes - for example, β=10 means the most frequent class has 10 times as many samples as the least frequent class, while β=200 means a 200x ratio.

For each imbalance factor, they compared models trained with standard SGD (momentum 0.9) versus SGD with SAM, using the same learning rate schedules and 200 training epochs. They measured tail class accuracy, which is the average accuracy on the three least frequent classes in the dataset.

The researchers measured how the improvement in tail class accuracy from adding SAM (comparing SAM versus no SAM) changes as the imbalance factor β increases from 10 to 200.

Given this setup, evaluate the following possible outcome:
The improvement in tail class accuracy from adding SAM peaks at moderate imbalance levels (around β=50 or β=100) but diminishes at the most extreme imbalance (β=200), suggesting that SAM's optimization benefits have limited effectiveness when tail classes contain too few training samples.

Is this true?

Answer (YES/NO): NO